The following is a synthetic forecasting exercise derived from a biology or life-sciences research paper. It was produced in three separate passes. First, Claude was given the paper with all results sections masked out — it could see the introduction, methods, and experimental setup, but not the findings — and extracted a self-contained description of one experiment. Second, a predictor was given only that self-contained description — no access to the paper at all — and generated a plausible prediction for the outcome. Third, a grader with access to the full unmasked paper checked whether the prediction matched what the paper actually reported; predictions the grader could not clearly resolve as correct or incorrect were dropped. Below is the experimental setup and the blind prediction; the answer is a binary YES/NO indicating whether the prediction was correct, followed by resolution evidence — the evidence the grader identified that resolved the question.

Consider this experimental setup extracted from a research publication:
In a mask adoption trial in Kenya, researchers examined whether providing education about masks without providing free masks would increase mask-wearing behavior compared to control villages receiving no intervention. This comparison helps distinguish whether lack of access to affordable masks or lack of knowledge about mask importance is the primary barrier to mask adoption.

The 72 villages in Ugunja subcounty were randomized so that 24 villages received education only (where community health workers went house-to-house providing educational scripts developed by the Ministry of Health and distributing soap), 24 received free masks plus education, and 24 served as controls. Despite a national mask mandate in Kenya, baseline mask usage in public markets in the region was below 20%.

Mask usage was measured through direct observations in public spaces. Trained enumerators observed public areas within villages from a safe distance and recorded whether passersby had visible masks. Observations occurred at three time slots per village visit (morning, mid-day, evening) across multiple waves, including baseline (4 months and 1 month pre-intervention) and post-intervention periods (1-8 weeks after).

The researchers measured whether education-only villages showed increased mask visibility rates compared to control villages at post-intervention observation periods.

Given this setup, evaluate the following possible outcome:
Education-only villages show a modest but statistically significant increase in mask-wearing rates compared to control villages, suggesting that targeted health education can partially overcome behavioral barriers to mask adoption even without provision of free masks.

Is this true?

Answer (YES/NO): NO